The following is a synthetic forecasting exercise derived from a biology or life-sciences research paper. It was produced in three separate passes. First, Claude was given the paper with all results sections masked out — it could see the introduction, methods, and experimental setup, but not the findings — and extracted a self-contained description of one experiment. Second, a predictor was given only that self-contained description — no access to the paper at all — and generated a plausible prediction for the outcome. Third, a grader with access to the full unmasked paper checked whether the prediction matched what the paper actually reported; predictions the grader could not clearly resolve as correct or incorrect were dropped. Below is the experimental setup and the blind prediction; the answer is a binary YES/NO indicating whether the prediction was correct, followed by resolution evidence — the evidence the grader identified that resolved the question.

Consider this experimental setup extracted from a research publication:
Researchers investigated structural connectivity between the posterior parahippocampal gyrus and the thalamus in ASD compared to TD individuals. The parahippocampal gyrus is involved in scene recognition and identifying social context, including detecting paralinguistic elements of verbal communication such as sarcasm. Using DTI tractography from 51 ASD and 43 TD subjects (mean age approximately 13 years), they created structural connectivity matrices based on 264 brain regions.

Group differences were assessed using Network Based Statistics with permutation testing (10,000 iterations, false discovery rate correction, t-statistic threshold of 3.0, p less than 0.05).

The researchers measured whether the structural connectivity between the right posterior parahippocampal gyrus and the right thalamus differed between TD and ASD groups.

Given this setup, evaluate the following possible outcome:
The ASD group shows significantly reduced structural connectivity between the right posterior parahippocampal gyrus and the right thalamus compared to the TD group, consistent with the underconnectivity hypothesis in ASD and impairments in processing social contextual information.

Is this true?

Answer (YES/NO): YES